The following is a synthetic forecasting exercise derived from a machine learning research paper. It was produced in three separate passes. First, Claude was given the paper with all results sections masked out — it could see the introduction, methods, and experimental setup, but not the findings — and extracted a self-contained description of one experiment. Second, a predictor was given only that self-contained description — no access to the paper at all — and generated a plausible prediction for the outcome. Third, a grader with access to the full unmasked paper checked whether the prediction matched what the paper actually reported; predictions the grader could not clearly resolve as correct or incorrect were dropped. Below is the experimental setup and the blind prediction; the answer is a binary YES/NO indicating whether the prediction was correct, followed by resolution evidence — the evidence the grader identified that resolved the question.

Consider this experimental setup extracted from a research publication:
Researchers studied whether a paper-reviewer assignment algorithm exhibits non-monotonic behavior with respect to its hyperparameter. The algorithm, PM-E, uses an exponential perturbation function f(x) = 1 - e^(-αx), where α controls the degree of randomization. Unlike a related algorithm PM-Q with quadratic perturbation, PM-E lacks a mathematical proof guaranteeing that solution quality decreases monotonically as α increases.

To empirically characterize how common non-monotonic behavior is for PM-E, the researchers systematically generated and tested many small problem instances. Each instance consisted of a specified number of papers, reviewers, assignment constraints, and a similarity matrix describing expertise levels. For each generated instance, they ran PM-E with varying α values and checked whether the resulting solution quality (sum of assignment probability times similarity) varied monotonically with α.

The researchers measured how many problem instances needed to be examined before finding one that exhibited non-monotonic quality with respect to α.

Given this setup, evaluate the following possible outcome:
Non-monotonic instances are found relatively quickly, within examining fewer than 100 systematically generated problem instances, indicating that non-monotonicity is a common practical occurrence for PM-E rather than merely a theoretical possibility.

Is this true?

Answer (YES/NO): NO